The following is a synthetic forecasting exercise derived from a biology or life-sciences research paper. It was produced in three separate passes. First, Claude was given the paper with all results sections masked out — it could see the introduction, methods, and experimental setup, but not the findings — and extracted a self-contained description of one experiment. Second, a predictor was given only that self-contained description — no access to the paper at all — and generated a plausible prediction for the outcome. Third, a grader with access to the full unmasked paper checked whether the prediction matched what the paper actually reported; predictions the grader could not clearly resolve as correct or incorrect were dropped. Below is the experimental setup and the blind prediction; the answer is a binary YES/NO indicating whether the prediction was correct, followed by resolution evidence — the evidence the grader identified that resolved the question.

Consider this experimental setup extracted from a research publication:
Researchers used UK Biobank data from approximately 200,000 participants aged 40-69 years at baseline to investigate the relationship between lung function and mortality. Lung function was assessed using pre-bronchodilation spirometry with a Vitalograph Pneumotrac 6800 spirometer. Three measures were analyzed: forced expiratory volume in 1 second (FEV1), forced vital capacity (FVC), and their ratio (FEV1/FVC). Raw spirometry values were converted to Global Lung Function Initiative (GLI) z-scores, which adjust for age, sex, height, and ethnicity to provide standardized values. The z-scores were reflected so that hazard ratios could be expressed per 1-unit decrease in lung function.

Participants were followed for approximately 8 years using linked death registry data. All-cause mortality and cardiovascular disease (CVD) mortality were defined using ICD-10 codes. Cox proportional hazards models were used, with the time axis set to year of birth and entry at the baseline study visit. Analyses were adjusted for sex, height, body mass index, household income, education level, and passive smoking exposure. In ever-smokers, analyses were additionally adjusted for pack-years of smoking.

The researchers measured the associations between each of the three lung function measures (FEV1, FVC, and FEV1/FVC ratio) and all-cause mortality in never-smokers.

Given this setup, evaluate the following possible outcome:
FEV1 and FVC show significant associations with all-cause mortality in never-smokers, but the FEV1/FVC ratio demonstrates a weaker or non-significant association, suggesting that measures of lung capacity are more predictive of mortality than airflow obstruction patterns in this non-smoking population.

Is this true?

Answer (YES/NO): YES